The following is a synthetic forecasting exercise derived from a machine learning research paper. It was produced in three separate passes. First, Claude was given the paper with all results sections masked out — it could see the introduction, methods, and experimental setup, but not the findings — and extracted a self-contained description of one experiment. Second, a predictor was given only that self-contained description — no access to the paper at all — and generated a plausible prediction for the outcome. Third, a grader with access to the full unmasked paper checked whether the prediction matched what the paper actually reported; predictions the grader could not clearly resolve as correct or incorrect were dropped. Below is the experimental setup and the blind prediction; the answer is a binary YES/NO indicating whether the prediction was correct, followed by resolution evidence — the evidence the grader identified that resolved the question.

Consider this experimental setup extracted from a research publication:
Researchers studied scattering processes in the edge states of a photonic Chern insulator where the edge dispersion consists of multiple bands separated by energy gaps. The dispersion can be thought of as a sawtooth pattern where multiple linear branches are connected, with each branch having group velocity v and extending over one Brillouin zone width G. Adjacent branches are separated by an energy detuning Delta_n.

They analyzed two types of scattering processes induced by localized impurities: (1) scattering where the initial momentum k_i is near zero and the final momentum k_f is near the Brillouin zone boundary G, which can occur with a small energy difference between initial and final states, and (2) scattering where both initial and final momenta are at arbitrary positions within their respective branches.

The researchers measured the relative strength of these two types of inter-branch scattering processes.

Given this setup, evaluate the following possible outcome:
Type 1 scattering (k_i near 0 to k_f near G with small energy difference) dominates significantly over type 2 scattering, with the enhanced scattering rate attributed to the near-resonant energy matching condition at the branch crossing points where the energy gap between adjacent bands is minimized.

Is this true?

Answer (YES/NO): YES